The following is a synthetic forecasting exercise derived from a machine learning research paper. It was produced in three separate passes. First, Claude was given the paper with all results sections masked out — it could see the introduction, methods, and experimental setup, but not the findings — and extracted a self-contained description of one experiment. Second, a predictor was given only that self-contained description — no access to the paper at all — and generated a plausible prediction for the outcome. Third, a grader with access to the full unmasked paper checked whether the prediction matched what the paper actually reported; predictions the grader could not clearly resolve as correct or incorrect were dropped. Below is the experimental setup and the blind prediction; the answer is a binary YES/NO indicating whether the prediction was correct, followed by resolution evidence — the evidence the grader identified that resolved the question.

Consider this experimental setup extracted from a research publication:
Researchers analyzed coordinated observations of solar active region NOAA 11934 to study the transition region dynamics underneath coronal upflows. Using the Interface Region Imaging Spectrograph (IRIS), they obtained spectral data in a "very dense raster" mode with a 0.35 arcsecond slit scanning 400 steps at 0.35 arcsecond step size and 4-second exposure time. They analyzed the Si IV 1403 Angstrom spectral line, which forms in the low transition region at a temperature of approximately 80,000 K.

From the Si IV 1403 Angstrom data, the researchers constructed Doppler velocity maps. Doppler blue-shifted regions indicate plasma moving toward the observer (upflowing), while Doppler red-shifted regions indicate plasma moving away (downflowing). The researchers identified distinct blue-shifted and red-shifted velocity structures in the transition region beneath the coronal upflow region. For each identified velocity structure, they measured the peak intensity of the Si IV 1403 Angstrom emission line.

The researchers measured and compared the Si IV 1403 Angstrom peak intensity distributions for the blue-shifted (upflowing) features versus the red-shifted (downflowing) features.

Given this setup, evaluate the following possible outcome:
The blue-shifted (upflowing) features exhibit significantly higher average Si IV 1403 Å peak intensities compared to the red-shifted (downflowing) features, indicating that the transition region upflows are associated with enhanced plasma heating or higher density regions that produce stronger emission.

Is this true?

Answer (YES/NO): YES